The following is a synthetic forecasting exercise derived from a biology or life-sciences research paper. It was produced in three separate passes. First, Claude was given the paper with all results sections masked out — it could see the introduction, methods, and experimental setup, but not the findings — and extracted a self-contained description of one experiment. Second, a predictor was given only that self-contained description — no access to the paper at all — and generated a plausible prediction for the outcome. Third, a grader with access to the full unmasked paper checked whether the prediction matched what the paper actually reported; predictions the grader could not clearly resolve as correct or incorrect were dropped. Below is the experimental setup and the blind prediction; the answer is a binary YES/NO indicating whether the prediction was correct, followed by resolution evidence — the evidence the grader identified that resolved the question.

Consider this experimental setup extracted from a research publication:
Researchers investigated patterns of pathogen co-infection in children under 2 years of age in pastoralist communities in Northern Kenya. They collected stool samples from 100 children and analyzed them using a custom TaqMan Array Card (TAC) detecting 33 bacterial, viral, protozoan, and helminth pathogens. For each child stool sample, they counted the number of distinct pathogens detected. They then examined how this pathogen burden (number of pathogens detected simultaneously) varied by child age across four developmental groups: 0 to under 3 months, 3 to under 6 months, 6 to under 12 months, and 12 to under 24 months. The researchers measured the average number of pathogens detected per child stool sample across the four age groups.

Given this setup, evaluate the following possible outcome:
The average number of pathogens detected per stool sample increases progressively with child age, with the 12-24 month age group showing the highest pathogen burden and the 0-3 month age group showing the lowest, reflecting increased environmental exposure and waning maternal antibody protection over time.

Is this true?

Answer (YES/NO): YES